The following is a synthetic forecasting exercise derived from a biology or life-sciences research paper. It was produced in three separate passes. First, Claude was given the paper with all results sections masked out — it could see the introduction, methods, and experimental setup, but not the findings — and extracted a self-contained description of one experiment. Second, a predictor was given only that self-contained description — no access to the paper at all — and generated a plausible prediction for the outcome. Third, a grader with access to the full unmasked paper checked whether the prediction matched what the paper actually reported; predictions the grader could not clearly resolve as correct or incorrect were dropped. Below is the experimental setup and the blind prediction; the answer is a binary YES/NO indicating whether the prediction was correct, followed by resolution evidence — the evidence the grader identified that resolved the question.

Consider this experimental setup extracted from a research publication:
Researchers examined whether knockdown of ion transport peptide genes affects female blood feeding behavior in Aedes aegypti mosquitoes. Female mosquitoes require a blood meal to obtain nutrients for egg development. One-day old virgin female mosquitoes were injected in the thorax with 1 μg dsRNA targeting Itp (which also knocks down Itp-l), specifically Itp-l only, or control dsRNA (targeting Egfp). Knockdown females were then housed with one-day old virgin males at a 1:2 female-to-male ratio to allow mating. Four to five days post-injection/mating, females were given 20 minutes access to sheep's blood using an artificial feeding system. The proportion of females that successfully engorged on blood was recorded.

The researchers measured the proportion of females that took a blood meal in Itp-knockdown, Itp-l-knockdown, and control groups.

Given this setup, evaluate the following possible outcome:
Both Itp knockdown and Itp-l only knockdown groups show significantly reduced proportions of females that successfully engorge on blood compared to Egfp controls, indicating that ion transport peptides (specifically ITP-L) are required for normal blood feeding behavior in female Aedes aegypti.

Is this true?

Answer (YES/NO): YES